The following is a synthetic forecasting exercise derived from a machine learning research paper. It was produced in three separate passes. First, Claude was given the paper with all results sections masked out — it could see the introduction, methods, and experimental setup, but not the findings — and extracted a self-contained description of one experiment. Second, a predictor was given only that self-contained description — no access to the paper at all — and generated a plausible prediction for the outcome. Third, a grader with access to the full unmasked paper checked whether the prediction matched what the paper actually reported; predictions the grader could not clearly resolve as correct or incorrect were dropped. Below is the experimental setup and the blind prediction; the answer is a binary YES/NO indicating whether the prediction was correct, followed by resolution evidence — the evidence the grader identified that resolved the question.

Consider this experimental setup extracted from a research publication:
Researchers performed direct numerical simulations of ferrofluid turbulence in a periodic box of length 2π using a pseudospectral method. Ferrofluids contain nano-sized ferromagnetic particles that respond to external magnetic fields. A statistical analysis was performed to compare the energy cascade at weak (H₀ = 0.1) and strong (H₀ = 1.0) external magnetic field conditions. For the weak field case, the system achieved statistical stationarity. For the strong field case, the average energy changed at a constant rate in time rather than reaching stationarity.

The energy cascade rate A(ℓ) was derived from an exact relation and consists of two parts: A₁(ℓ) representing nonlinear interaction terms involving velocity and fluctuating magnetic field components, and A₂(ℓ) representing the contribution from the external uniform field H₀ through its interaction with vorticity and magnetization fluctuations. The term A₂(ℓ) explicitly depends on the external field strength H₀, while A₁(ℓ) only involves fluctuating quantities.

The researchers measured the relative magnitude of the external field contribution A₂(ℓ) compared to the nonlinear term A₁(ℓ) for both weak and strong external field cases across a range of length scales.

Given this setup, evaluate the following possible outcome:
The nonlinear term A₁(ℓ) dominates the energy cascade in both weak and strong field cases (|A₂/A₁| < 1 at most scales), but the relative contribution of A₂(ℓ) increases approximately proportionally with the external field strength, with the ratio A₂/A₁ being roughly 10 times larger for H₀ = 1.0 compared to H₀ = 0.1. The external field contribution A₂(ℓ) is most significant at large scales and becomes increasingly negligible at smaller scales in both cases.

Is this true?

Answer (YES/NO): NO